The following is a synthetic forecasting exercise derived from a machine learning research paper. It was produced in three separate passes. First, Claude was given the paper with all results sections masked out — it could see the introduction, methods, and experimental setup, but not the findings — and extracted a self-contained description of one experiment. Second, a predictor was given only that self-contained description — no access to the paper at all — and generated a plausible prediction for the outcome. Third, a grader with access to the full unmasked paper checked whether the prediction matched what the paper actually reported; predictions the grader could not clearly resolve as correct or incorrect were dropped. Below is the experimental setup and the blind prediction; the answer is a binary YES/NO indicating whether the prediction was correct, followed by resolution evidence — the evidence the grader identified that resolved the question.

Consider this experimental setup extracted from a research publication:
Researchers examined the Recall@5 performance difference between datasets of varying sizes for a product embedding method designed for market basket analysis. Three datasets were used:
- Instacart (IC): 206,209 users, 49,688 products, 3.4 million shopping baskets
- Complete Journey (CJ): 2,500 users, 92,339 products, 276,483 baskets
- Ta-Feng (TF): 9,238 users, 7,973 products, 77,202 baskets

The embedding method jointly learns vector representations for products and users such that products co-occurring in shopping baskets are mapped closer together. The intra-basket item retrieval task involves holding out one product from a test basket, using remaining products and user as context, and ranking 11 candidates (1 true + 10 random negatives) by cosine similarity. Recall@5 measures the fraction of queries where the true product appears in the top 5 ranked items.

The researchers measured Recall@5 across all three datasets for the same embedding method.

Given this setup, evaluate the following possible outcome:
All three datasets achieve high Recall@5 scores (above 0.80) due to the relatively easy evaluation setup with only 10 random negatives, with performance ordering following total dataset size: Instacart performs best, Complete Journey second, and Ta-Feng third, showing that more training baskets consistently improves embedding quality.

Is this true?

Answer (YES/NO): NO